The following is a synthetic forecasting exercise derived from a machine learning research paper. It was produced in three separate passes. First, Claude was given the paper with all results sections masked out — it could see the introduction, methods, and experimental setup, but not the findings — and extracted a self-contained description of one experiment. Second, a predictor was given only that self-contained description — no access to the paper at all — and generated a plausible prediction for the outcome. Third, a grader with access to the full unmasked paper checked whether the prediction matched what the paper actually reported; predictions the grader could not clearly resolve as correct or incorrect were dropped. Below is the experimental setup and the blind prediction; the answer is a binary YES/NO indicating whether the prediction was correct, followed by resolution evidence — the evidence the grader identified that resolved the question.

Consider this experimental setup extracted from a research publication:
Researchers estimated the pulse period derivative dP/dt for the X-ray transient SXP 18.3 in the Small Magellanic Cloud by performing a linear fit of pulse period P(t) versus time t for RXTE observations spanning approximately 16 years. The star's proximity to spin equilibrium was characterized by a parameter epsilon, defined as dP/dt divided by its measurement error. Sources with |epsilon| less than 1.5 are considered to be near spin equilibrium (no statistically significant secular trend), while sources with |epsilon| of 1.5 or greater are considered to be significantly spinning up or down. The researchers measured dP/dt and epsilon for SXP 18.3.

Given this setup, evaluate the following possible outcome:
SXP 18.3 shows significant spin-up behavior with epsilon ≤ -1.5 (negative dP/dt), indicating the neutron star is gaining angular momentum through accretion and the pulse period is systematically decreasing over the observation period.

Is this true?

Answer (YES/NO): NO